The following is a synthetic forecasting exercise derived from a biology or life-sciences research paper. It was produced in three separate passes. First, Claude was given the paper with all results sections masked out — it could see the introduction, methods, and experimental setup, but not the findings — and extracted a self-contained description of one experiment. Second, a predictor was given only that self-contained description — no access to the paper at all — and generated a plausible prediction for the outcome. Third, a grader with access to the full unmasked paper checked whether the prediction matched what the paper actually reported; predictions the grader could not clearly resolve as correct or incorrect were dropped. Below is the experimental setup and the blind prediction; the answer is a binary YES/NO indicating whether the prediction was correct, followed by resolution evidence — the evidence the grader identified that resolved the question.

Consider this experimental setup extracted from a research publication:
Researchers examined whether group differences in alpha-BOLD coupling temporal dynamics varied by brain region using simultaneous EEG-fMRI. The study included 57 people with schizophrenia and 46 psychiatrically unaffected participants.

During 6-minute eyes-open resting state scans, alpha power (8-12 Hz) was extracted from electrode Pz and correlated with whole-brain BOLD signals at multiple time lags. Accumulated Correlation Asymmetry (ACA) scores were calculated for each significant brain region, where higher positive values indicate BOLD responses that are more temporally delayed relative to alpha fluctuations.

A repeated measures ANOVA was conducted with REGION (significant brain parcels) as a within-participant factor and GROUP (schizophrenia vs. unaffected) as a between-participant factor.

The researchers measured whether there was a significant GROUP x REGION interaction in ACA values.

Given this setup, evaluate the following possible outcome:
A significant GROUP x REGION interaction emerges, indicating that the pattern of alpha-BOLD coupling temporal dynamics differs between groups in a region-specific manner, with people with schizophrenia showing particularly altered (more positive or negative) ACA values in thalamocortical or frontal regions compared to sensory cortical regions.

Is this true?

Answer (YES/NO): NO